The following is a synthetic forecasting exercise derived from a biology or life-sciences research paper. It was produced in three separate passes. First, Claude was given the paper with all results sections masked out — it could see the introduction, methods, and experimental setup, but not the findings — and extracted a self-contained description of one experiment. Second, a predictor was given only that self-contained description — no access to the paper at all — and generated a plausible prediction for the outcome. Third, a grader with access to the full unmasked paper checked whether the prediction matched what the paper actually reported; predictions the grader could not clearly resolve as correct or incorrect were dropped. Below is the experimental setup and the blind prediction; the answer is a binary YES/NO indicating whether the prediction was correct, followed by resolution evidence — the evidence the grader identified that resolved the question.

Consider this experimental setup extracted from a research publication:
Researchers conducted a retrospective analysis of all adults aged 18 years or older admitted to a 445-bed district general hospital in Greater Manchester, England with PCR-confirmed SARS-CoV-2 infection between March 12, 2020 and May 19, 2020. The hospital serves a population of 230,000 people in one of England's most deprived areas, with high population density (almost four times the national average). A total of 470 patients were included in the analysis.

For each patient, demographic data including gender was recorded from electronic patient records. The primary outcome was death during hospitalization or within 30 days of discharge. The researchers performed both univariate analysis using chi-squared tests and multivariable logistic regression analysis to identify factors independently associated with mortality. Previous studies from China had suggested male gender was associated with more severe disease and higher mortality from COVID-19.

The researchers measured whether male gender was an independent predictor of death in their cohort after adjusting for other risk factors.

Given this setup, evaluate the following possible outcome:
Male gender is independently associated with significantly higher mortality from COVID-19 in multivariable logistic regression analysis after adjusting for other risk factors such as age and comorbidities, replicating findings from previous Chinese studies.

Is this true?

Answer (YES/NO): NO